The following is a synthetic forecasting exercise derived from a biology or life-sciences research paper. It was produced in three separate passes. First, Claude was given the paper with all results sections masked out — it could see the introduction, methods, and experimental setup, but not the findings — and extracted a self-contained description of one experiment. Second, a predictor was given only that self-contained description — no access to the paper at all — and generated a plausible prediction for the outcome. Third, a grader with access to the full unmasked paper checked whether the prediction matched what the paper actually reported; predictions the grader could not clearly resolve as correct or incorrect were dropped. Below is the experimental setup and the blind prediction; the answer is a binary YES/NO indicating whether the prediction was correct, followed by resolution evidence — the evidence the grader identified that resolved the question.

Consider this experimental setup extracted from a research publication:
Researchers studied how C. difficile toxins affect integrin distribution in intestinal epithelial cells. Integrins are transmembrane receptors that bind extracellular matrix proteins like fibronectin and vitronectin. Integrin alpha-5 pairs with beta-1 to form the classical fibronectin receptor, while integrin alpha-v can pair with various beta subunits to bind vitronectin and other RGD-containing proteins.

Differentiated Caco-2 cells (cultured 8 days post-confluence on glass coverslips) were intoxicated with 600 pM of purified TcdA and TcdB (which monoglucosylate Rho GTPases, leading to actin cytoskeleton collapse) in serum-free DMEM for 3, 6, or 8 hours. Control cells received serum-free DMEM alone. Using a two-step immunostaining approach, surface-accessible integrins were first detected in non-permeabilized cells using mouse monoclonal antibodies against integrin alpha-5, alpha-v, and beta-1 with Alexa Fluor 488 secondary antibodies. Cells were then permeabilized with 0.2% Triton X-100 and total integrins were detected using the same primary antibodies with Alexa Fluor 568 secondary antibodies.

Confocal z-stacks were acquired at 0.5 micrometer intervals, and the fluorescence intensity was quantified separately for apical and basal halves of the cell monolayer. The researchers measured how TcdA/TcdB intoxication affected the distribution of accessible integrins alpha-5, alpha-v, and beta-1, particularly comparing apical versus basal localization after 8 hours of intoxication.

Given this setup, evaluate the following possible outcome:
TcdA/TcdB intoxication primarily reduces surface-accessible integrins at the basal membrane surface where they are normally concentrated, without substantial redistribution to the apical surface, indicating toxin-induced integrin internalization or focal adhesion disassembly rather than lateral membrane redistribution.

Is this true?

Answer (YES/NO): NO